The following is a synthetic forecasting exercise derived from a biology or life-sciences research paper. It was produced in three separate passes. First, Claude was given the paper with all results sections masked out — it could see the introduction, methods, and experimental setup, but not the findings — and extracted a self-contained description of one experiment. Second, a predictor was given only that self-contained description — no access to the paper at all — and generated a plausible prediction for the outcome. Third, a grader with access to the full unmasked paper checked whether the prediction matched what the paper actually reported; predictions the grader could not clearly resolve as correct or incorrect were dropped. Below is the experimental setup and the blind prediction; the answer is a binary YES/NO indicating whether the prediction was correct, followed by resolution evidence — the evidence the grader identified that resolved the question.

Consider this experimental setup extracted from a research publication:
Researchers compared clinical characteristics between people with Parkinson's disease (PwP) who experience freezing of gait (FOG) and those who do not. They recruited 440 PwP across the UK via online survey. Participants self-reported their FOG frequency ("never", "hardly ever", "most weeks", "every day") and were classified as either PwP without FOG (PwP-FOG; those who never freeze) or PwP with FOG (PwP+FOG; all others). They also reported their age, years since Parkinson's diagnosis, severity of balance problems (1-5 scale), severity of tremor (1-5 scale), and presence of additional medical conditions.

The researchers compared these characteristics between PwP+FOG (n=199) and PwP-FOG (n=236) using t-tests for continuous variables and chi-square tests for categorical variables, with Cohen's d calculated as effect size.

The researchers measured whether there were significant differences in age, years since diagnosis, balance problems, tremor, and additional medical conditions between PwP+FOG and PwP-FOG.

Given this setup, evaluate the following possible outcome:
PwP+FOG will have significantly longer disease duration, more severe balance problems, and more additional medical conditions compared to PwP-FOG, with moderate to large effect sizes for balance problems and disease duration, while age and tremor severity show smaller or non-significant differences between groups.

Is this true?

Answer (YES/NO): NO